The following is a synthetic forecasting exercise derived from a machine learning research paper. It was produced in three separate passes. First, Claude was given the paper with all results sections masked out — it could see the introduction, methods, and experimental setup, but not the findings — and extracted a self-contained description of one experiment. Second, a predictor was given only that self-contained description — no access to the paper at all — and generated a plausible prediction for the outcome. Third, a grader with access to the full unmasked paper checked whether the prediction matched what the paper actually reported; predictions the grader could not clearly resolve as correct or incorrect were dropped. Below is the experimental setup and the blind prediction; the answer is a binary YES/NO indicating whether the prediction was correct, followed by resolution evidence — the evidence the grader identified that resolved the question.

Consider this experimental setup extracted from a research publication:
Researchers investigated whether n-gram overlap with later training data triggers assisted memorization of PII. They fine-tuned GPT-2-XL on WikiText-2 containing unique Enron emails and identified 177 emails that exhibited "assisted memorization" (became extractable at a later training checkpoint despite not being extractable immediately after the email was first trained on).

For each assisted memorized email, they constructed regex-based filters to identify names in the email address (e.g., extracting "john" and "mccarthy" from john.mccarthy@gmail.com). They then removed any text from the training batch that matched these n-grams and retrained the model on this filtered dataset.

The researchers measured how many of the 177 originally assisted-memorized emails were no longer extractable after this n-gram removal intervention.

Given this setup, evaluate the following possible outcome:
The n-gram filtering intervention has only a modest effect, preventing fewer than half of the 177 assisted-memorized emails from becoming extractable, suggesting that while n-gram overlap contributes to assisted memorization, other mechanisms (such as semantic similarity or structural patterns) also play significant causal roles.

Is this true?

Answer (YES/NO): NO